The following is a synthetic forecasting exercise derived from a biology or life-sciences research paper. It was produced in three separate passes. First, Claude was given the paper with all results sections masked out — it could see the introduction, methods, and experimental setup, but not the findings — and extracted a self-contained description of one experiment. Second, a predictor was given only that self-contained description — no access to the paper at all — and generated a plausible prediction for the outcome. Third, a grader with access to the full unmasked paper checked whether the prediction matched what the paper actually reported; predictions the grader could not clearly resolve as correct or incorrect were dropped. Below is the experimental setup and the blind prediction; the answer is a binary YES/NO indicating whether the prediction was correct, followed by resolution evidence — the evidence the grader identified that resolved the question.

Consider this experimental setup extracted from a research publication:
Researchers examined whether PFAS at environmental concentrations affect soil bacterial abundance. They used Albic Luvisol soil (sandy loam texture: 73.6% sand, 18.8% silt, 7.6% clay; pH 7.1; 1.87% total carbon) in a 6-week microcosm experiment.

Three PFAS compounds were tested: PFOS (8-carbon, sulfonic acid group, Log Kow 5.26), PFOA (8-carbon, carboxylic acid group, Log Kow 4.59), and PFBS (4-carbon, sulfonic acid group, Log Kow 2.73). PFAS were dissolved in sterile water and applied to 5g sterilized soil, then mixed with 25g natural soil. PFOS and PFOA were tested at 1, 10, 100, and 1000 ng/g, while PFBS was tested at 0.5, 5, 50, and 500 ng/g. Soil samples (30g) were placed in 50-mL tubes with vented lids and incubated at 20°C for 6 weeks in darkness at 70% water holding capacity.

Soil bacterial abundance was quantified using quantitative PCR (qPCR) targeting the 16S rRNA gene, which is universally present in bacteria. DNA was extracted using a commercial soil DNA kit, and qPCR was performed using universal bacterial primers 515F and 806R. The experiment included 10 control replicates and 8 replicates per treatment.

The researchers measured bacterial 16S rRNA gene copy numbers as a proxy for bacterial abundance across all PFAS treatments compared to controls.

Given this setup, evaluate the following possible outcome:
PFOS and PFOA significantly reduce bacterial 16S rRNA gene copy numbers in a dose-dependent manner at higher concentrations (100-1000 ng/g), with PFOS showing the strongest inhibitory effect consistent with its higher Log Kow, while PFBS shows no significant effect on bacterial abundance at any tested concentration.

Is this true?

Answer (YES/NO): NO